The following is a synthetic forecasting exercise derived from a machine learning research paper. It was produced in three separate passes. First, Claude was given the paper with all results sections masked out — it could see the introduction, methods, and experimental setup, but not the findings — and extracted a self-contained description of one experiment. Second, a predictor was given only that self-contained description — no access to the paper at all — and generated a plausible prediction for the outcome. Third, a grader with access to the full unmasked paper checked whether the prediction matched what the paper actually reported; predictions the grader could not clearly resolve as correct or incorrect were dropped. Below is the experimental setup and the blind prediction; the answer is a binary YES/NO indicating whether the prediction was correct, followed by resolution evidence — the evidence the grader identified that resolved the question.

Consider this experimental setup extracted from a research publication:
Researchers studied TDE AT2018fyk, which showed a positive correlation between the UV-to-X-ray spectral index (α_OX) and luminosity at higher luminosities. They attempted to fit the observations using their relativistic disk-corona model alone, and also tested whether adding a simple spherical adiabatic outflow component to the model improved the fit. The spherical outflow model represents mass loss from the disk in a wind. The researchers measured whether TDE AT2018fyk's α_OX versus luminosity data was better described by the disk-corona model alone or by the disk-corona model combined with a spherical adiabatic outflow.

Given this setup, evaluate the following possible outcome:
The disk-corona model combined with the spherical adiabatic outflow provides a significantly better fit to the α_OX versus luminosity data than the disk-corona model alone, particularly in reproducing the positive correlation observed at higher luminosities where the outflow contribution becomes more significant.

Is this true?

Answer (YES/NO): YES